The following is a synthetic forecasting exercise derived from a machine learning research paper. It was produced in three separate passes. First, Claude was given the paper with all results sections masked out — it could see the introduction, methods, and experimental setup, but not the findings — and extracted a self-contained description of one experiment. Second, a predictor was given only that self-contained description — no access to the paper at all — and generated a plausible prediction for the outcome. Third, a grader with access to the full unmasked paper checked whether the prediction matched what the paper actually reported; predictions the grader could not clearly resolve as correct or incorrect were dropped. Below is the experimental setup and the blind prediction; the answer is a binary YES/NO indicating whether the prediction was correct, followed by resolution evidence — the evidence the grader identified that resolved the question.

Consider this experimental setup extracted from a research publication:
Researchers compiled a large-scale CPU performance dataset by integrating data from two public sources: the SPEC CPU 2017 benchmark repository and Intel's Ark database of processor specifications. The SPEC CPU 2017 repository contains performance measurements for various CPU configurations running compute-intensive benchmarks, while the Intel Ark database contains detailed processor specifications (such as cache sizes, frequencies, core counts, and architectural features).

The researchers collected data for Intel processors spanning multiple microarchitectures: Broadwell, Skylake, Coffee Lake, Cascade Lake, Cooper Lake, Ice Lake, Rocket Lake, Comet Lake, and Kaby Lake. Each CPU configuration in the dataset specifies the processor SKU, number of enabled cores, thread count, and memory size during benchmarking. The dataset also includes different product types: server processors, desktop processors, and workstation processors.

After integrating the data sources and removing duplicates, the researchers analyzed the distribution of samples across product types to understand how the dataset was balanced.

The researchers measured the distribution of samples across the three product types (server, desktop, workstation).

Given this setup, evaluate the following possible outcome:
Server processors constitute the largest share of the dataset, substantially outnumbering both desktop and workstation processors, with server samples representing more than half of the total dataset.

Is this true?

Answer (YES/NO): YES